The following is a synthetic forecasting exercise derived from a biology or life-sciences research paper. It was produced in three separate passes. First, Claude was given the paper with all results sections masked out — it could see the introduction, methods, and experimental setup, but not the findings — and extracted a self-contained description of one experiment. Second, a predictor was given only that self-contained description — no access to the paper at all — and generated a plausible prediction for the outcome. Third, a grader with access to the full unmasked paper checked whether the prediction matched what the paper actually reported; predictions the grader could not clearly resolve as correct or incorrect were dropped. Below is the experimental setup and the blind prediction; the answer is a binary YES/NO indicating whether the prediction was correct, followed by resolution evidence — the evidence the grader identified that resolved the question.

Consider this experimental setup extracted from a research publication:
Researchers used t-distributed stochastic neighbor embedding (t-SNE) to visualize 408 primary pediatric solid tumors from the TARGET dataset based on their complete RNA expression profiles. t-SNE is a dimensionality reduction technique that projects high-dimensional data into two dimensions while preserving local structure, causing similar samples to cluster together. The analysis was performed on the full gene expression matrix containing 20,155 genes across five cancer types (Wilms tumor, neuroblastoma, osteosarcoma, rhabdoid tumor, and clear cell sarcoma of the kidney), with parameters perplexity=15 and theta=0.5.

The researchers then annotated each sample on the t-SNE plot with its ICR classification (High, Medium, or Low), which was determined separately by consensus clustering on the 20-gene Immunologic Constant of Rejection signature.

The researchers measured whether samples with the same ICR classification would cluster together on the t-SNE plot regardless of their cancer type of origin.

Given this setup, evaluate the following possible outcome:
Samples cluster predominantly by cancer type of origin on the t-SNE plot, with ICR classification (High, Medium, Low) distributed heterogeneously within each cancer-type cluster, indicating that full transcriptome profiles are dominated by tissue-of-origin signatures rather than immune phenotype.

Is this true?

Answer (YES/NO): YES